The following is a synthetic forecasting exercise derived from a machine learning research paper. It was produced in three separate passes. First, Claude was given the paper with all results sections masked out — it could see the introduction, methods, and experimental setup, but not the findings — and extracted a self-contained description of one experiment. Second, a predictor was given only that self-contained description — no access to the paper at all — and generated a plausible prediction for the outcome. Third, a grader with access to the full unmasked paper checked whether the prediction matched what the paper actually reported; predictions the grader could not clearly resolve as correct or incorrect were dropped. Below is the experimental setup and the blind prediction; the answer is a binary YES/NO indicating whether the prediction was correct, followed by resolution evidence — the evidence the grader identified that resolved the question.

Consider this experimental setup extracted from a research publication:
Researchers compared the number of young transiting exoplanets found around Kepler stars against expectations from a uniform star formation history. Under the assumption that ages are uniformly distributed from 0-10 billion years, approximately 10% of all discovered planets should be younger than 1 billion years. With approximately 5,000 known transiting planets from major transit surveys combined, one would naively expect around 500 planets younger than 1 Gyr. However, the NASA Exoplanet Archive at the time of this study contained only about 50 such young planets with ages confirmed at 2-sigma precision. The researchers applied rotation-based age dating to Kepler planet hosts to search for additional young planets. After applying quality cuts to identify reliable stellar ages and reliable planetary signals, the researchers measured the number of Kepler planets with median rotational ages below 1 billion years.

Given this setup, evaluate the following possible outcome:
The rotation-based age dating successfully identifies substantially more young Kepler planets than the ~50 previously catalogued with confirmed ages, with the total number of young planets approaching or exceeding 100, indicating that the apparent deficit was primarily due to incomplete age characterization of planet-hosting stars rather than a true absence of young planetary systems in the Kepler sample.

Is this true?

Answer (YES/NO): YES